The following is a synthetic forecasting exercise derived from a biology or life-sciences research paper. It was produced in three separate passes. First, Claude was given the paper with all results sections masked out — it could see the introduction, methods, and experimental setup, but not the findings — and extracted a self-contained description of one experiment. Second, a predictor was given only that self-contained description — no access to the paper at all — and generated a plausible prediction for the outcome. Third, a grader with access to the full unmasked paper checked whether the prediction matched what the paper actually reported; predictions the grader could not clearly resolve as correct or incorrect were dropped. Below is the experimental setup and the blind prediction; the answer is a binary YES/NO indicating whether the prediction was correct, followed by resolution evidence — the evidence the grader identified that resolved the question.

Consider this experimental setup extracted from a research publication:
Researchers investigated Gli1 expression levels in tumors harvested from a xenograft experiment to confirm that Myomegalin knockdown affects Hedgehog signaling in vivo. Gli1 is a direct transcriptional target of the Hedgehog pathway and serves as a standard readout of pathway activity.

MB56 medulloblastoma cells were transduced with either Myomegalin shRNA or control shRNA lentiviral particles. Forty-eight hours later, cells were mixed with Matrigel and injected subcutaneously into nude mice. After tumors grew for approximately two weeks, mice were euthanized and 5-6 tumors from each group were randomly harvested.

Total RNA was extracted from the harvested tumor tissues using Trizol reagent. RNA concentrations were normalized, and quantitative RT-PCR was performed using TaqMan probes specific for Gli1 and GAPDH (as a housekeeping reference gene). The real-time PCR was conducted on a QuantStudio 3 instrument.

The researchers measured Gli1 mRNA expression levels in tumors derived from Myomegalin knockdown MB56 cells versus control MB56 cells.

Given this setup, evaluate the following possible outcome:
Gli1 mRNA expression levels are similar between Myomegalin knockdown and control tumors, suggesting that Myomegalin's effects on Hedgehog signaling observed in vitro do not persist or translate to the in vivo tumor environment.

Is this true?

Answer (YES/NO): NO